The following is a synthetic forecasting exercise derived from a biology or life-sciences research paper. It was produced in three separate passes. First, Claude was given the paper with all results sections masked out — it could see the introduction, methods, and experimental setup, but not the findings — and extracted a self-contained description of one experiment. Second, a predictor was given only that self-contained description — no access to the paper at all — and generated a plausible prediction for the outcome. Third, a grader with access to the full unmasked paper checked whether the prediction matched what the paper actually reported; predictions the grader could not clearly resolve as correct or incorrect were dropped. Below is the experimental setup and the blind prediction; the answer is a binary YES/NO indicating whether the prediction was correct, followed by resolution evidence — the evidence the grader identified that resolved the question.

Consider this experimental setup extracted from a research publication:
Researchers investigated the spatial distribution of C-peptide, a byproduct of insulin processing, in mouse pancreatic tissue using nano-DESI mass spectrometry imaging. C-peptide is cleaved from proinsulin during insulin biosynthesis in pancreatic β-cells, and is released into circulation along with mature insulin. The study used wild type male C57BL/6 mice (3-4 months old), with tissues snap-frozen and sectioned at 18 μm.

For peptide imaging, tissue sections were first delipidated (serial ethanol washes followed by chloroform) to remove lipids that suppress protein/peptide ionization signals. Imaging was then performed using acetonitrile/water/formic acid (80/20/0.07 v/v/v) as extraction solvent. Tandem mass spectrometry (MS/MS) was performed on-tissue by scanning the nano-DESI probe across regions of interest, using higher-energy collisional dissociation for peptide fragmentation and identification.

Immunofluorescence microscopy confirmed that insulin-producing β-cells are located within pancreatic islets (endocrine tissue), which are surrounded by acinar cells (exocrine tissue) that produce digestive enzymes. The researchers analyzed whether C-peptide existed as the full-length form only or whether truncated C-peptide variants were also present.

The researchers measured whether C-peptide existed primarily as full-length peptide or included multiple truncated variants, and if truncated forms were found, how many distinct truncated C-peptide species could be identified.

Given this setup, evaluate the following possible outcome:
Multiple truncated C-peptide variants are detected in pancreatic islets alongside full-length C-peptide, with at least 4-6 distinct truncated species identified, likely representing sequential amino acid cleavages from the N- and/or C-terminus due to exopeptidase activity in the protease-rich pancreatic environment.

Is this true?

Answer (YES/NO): YES